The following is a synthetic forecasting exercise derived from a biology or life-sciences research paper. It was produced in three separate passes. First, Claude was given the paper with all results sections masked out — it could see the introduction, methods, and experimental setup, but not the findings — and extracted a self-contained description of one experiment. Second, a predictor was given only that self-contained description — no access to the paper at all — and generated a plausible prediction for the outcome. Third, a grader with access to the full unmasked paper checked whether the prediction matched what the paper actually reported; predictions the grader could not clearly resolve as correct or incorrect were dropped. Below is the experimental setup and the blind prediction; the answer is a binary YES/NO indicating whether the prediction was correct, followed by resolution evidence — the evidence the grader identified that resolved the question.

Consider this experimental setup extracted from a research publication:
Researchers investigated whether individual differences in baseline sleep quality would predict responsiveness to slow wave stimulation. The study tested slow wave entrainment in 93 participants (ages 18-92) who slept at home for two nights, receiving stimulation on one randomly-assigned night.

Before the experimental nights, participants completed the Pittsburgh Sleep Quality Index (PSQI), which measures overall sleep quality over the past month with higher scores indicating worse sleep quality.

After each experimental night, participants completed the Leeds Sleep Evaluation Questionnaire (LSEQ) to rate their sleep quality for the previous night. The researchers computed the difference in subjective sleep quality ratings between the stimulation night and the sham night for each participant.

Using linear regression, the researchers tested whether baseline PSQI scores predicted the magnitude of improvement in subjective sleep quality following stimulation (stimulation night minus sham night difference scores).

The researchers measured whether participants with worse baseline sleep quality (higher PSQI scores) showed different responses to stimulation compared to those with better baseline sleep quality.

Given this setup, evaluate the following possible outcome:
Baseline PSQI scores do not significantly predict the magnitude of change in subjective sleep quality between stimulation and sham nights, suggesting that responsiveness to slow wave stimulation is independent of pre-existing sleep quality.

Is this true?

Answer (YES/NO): YES